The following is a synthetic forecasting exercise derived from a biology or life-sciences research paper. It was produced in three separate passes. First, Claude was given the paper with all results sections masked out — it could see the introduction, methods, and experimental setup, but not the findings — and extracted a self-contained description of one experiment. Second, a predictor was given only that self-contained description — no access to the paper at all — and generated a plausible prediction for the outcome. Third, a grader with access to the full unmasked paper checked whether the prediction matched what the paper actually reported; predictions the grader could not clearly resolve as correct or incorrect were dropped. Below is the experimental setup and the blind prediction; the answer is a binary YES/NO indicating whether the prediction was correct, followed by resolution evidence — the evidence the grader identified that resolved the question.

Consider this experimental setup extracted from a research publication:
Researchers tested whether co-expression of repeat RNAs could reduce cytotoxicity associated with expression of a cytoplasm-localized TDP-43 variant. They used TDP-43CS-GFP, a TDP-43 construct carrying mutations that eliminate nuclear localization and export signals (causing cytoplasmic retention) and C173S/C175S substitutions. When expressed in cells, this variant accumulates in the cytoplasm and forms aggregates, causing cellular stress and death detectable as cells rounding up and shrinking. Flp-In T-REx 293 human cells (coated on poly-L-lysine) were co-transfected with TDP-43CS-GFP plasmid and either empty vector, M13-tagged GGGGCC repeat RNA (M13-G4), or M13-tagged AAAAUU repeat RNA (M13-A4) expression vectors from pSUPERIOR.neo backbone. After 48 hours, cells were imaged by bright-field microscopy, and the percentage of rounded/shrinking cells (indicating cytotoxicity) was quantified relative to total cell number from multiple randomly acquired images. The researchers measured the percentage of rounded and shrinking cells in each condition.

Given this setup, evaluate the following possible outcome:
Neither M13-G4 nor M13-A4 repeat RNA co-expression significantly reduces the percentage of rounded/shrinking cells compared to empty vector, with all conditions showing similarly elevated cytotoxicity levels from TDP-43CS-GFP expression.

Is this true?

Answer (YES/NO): NO